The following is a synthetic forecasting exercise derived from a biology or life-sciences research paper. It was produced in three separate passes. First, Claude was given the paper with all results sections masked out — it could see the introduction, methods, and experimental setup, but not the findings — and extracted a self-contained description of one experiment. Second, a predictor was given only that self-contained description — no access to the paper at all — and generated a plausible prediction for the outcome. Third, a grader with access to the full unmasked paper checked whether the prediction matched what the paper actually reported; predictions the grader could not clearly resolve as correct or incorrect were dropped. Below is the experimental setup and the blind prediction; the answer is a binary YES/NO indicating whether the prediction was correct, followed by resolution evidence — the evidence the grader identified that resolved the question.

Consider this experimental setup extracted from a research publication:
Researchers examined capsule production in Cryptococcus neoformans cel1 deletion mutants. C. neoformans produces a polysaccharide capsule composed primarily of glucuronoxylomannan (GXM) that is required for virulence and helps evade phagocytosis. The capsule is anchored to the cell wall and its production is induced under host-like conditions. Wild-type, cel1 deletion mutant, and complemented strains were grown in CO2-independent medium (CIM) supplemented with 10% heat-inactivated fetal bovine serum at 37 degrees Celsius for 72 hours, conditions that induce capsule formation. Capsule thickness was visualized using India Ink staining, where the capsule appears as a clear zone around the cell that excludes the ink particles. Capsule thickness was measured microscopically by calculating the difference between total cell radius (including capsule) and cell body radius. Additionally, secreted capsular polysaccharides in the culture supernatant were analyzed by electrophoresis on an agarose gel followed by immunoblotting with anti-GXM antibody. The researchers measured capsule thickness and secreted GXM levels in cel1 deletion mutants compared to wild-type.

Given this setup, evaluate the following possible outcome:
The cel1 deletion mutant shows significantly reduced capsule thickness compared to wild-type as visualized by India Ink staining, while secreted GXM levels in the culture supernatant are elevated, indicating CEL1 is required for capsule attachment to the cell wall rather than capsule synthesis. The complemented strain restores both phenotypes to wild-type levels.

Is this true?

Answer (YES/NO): NO